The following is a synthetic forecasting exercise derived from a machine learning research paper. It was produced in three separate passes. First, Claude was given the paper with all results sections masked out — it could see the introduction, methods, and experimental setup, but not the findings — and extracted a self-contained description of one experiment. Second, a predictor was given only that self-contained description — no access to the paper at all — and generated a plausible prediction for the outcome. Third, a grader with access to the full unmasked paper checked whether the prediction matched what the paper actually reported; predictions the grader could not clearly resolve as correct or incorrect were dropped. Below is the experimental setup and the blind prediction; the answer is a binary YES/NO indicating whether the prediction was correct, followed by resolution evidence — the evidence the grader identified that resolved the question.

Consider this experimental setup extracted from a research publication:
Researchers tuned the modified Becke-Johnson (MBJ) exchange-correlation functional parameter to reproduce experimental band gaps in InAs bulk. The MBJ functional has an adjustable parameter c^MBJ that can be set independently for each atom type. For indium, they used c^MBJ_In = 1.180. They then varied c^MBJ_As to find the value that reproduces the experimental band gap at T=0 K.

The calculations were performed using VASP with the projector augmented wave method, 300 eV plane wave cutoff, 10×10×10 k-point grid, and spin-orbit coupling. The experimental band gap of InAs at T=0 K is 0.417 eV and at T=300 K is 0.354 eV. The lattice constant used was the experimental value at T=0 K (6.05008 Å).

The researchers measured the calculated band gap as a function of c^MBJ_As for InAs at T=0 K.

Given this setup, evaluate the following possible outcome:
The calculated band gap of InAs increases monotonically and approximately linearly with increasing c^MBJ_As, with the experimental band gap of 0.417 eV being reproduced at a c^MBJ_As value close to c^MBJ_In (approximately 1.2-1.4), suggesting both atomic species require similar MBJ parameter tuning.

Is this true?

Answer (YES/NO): NO